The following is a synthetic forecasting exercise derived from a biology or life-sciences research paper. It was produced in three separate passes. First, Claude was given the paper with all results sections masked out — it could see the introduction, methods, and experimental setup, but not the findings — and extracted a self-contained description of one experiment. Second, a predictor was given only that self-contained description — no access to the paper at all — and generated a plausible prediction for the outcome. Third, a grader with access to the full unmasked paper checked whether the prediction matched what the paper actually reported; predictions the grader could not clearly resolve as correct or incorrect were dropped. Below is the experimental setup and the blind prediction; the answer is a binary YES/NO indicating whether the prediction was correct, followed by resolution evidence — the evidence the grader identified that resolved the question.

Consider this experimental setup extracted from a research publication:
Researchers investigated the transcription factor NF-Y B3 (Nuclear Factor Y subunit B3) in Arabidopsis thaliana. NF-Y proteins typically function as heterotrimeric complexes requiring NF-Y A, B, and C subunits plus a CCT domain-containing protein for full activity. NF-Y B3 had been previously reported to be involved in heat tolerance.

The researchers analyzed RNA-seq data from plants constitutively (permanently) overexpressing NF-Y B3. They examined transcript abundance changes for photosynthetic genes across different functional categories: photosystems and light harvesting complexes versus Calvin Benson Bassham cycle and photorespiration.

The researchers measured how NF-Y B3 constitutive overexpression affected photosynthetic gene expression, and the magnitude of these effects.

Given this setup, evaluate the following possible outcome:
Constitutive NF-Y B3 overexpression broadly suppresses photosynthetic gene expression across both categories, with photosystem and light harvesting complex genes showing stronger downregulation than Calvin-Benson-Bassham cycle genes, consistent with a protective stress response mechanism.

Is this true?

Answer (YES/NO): NO